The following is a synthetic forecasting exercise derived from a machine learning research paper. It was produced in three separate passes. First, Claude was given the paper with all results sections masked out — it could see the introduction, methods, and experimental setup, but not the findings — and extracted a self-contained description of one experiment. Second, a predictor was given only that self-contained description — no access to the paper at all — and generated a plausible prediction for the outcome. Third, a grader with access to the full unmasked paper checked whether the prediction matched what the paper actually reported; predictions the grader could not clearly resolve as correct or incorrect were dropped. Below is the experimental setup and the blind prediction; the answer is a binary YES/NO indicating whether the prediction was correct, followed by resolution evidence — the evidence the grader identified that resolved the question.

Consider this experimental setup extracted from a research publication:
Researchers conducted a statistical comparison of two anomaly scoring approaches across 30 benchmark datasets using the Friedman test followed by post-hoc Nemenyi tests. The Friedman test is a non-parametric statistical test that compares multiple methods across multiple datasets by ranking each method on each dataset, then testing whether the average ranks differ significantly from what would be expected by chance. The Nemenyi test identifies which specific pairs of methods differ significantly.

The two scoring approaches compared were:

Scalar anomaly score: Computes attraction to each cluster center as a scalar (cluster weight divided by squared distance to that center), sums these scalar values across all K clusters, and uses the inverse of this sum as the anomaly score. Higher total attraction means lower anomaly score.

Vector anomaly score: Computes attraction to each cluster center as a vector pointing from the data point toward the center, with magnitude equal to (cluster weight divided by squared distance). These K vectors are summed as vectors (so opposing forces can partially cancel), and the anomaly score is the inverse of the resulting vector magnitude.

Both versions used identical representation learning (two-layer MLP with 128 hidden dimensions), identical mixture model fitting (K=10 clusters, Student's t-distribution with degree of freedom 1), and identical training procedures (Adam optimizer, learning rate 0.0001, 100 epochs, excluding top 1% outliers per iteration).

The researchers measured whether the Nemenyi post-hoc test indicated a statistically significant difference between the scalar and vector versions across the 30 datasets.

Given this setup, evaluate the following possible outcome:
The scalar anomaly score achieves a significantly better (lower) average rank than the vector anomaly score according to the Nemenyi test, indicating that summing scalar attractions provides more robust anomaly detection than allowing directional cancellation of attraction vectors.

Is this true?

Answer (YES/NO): NO